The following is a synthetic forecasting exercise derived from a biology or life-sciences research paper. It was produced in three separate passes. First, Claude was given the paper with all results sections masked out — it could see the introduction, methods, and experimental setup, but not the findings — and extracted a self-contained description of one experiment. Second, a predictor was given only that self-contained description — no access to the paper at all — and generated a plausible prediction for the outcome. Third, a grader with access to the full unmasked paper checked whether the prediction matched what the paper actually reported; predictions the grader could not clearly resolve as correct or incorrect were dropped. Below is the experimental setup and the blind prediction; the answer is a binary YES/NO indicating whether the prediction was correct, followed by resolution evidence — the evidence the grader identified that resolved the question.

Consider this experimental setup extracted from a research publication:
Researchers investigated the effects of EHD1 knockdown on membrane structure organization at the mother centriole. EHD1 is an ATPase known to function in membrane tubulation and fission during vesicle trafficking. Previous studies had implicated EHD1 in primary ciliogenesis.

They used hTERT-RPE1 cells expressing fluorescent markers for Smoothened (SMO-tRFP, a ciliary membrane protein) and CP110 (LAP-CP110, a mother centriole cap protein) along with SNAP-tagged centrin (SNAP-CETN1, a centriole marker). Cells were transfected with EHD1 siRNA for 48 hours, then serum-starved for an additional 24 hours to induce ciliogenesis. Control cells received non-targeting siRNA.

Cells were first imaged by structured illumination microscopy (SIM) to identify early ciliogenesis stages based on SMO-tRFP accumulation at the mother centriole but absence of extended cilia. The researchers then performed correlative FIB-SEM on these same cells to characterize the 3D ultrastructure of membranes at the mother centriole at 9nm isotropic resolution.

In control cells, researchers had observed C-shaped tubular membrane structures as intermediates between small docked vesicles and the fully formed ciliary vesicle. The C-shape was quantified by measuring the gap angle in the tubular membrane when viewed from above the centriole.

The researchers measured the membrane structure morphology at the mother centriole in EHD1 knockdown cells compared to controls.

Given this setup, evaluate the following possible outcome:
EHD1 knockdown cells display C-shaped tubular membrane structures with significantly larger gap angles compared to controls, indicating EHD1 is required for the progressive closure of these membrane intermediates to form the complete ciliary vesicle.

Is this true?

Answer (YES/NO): NO